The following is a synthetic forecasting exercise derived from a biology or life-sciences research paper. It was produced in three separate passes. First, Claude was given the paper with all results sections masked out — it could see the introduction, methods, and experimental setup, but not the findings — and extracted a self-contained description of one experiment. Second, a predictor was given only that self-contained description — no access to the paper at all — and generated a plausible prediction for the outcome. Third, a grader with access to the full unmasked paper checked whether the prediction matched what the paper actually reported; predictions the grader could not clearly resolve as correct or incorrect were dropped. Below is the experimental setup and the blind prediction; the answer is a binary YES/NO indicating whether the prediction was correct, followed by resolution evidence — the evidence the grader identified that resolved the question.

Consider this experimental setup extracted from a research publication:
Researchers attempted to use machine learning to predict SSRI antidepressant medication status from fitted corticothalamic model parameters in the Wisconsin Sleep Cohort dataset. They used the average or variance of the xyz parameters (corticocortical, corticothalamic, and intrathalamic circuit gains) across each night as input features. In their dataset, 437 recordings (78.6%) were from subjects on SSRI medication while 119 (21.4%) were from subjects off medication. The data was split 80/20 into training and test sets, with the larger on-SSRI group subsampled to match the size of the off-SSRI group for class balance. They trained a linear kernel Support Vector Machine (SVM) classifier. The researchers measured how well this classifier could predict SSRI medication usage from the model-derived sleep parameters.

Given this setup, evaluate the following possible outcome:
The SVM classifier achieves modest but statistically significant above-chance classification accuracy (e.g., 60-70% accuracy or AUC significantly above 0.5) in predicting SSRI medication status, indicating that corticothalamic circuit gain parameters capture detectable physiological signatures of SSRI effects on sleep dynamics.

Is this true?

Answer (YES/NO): NO